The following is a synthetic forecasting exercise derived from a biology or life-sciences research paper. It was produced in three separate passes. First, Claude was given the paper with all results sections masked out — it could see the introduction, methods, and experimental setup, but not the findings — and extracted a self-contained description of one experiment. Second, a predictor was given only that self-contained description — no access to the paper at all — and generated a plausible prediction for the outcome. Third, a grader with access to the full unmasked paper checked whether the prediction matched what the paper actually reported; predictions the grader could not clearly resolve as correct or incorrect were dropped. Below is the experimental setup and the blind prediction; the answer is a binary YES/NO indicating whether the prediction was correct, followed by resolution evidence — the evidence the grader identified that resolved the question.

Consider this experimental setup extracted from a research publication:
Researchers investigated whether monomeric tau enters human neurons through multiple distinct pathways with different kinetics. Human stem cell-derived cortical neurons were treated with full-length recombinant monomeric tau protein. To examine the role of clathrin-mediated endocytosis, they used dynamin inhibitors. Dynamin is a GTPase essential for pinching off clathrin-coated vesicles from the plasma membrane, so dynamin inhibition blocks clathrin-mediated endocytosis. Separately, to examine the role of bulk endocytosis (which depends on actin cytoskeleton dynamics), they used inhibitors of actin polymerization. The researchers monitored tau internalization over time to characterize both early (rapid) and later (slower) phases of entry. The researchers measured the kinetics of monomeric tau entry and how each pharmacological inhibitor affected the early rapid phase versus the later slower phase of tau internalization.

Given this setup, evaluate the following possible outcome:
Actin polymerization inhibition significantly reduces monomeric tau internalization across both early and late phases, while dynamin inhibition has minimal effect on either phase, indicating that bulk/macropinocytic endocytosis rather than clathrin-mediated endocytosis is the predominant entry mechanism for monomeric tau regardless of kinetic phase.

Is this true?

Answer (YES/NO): NO